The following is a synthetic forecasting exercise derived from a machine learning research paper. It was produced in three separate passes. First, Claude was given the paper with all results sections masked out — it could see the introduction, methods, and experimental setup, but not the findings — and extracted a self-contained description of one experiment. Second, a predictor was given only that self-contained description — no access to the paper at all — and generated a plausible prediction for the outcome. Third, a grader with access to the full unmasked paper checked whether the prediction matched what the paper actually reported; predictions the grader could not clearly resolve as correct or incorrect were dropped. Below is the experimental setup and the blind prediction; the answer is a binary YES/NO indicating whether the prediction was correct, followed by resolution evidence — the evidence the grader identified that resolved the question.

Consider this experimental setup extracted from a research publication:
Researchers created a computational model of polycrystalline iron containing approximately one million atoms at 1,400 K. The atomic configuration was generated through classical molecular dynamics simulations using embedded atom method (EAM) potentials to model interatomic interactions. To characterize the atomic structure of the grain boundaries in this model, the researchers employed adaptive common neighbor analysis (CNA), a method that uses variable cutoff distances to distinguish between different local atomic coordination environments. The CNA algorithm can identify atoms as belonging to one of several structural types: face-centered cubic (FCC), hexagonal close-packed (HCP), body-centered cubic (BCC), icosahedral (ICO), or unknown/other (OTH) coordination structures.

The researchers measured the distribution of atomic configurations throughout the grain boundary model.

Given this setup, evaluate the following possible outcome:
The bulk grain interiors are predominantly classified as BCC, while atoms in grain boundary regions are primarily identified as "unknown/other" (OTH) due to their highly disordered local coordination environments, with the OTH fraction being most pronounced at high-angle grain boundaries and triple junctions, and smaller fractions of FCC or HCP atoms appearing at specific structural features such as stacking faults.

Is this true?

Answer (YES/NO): NO